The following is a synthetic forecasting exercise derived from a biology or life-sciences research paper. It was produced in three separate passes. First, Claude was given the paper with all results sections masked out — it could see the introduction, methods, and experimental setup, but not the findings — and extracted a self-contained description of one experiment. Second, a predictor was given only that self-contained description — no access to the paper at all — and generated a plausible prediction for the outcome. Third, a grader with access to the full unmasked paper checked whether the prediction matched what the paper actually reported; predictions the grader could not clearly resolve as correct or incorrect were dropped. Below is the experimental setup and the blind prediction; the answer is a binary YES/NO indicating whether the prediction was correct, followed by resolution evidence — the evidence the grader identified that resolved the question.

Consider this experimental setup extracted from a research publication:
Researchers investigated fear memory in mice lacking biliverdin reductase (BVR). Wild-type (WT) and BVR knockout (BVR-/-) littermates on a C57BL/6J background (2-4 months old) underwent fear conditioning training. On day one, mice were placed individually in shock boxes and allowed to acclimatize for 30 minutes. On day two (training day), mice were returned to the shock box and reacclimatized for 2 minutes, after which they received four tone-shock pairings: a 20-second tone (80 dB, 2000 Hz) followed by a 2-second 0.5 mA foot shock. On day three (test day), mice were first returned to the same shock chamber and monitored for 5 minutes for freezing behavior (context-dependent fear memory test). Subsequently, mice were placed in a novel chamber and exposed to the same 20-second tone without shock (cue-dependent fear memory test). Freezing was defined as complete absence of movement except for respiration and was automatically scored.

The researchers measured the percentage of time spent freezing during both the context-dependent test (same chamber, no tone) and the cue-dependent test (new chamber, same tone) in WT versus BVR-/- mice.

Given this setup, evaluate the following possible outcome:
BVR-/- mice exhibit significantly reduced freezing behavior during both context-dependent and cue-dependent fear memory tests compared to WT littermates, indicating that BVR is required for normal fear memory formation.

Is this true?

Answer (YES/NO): YES